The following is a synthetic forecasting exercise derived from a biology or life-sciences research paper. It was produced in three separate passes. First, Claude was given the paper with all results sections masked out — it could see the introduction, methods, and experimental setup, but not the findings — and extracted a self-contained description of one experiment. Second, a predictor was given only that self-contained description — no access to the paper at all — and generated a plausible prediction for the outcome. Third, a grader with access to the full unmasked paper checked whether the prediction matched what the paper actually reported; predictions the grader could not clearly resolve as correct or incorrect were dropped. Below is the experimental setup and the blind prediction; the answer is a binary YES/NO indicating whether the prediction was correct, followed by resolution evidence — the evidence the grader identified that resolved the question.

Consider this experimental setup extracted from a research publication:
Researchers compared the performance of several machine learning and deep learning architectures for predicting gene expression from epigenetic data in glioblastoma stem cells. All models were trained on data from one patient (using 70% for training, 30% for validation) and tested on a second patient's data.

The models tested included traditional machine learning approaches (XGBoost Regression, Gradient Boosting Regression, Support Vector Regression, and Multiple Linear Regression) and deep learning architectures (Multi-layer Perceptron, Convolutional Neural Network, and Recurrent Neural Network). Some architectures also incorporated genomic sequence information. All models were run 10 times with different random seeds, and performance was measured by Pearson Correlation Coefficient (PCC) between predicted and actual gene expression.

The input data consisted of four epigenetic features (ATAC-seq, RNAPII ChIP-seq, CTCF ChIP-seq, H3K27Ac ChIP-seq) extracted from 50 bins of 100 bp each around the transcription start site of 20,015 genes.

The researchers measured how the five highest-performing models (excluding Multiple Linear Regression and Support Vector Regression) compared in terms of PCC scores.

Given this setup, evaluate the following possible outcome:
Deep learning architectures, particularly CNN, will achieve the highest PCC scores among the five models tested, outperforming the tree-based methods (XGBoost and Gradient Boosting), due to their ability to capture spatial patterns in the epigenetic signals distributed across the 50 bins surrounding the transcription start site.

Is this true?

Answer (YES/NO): NO